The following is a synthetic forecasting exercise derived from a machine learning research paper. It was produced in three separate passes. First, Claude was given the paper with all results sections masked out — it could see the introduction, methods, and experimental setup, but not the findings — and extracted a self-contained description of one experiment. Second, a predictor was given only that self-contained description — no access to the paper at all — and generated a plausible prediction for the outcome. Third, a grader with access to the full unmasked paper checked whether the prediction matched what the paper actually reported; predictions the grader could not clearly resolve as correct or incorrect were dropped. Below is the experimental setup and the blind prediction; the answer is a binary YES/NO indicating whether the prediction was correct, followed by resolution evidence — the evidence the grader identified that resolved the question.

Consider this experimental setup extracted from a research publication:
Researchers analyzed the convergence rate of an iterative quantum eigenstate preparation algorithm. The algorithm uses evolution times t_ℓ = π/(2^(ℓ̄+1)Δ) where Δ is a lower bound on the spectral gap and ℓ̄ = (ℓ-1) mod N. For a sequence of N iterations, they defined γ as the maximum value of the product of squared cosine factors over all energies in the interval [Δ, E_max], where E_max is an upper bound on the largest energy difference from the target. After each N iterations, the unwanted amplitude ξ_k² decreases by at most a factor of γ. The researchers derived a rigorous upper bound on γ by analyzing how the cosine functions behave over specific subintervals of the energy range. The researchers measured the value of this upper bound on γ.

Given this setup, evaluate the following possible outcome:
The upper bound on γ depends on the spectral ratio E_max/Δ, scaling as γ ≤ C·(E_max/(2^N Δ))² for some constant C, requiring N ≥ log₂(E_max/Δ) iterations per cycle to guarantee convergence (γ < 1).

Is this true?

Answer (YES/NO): NO